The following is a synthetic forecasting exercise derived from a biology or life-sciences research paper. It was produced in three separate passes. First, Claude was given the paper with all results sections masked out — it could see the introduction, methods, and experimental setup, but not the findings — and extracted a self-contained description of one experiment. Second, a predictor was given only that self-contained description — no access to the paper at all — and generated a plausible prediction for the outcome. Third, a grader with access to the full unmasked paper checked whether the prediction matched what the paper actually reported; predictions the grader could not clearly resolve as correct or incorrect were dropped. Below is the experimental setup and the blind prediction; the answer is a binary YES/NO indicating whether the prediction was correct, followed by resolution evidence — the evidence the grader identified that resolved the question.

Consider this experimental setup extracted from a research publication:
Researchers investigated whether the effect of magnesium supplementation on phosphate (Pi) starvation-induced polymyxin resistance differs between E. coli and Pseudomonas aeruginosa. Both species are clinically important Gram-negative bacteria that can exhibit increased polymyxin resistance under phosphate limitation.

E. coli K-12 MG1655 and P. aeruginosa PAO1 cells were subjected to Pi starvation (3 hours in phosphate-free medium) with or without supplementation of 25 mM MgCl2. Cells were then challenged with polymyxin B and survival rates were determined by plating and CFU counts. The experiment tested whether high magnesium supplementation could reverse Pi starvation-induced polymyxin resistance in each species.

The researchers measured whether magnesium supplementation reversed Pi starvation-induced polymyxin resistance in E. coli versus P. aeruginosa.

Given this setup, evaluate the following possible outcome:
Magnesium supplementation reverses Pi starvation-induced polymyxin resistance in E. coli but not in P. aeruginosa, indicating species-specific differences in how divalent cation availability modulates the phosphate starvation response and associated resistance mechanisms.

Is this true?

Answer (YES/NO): YES